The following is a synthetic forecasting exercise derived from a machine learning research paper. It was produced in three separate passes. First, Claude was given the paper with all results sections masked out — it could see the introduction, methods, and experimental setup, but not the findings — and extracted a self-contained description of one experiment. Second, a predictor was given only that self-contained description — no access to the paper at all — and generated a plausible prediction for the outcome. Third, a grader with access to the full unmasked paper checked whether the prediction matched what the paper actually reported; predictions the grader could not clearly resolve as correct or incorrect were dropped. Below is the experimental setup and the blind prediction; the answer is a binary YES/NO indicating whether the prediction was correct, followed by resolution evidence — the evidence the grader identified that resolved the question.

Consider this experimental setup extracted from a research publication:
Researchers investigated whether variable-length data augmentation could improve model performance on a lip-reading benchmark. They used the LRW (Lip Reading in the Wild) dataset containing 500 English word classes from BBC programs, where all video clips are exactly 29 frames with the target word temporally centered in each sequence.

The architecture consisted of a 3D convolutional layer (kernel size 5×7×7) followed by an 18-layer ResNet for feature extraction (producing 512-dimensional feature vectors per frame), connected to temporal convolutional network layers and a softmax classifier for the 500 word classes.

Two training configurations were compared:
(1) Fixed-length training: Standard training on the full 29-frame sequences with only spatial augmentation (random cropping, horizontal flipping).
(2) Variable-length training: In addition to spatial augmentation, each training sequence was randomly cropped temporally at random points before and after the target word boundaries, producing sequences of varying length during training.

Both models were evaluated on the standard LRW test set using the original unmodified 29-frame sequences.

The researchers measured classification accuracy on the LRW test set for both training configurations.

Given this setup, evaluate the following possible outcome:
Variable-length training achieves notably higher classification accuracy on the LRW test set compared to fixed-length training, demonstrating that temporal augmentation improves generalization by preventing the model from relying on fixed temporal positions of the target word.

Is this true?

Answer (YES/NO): NO